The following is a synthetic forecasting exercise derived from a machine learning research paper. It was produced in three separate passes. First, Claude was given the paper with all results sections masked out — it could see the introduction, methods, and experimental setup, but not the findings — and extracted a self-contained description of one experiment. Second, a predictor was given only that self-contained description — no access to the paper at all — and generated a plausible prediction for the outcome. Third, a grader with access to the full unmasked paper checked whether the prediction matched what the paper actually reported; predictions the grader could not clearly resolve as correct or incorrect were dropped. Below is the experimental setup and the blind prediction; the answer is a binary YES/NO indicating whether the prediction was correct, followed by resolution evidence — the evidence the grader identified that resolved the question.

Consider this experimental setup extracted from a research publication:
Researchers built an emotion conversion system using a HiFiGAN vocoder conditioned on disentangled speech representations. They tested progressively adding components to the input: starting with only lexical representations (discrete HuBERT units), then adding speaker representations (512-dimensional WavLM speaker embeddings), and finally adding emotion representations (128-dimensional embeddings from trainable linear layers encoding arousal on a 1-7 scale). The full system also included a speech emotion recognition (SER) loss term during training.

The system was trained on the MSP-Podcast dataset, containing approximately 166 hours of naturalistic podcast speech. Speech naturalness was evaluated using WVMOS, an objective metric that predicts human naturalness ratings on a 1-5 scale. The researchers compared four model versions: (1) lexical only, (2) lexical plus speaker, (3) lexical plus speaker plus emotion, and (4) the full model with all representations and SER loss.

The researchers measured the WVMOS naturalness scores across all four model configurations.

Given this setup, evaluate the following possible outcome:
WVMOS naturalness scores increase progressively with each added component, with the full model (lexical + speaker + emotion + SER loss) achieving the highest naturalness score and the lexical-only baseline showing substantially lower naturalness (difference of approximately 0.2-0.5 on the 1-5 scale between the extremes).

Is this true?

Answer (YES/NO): NO